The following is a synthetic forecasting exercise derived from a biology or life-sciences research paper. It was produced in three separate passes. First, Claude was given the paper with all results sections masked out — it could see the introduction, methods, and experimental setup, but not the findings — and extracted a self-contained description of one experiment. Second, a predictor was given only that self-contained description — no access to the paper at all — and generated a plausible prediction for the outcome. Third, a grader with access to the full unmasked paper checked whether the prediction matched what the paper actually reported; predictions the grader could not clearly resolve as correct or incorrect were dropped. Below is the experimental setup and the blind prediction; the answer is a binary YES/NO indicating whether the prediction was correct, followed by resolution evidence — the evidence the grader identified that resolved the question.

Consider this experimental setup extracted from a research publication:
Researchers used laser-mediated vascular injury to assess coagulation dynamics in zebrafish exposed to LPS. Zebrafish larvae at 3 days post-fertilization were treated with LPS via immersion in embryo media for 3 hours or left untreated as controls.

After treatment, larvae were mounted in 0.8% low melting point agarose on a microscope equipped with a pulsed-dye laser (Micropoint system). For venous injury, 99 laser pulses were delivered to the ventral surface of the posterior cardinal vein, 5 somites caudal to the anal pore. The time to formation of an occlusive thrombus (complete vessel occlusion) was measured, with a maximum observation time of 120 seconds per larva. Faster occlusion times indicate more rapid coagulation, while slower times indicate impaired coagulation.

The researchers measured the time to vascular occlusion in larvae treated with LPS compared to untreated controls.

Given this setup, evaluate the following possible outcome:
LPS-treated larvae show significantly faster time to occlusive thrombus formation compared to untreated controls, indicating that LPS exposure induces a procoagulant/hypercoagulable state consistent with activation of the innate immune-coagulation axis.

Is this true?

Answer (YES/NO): NO